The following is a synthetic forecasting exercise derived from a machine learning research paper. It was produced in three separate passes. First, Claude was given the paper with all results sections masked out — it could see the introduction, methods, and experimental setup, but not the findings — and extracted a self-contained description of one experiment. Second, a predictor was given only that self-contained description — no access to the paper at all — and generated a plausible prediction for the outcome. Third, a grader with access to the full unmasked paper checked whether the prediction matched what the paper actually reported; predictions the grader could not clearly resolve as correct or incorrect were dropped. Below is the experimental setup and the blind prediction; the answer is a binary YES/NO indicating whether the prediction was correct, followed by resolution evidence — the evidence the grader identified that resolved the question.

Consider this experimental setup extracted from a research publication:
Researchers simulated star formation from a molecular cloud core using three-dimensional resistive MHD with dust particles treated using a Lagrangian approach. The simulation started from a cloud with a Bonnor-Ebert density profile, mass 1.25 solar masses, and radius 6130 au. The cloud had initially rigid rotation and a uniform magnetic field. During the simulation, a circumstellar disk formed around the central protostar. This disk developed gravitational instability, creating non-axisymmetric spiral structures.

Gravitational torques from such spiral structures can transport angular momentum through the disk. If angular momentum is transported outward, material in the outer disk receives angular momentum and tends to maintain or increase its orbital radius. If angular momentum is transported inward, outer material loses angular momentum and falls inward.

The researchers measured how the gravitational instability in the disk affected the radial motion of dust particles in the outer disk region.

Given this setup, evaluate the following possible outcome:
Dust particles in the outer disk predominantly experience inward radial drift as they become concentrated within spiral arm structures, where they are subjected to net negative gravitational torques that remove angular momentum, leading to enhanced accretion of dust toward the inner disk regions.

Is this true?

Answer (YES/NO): NO